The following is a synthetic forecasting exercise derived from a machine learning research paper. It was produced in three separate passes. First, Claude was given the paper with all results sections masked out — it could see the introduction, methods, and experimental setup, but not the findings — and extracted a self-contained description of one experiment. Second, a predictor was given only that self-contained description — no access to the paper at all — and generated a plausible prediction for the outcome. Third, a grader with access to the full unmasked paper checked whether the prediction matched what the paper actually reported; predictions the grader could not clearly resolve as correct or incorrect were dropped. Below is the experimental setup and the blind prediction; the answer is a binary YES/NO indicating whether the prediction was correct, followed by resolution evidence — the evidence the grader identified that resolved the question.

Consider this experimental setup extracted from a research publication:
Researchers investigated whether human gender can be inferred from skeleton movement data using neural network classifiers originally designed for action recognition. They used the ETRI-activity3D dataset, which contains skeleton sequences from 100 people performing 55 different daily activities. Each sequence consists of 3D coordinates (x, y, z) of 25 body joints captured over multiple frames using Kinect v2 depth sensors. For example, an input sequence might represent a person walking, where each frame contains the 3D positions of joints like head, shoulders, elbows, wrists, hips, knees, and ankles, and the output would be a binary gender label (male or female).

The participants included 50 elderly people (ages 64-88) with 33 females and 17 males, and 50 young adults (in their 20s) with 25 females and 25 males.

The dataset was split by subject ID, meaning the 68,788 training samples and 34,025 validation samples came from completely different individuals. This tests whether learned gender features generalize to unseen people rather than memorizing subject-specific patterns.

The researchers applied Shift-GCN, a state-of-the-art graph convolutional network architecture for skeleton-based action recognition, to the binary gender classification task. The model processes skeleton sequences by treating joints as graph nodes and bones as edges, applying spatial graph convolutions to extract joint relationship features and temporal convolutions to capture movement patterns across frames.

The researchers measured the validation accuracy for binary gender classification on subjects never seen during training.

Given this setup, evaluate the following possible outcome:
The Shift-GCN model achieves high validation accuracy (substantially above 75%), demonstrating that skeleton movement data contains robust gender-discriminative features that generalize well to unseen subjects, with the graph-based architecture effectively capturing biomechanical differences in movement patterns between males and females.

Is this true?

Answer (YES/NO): YES